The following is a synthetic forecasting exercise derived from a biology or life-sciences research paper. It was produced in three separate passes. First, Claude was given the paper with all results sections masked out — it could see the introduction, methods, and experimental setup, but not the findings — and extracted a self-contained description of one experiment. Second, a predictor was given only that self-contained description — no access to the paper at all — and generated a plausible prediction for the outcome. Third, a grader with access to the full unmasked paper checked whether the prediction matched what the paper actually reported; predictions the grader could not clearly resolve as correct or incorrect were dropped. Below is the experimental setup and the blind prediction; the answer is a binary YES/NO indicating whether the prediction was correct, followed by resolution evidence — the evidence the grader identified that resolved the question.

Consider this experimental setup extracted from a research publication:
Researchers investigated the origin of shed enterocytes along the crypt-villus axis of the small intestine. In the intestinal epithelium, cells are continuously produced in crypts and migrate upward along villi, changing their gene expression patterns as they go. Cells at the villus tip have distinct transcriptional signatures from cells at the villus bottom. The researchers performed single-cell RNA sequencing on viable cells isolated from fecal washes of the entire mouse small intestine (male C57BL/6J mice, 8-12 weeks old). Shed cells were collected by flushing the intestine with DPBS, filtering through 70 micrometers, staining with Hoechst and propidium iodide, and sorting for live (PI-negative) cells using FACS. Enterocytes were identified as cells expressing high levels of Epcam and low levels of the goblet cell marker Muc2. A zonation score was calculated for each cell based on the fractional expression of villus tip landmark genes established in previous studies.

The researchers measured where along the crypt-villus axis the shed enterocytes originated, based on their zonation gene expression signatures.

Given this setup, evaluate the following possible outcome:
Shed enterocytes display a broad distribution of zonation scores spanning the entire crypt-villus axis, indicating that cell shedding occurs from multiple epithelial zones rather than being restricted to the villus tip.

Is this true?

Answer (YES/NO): NO